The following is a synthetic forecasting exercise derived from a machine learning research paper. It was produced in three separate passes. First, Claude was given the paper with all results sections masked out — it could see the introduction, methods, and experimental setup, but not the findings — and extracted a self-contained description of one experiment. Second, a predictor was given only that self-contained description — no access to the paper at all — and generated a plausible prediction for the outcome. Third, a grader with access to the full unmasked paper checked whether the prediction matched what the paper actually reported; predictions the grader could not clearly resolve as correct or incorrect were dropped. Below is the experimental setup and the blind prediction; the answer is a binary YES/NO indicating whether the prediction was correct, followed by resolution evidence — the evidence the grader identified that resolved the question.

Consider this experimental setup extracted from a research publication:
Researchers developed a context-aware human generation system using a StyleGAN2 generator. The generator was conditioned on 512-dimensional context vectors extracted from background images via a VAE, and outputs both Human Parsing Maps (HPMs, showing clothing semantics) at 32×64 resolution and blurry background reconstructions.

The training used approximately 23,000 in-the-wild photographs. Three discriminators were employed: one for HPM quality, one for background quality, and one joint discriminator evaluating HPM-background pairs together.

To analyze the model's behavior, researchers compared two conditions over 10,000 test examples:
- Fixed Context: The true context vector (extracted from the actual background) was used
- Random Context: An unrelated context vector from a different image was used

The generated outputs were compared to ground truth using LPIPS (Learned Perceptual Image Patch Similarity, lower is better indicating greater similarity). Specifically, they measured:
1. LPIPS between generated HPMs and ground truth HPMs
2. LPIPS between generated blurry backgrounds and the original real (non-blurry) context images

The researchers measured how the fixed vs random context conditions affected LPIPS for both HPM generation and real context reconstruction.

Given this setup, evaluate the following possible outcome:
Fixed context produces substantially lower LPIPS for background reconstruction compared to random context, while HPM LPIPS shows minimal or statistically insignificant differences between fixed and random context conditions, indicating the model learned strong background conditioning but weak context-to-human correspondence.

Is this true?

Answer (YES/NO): NO